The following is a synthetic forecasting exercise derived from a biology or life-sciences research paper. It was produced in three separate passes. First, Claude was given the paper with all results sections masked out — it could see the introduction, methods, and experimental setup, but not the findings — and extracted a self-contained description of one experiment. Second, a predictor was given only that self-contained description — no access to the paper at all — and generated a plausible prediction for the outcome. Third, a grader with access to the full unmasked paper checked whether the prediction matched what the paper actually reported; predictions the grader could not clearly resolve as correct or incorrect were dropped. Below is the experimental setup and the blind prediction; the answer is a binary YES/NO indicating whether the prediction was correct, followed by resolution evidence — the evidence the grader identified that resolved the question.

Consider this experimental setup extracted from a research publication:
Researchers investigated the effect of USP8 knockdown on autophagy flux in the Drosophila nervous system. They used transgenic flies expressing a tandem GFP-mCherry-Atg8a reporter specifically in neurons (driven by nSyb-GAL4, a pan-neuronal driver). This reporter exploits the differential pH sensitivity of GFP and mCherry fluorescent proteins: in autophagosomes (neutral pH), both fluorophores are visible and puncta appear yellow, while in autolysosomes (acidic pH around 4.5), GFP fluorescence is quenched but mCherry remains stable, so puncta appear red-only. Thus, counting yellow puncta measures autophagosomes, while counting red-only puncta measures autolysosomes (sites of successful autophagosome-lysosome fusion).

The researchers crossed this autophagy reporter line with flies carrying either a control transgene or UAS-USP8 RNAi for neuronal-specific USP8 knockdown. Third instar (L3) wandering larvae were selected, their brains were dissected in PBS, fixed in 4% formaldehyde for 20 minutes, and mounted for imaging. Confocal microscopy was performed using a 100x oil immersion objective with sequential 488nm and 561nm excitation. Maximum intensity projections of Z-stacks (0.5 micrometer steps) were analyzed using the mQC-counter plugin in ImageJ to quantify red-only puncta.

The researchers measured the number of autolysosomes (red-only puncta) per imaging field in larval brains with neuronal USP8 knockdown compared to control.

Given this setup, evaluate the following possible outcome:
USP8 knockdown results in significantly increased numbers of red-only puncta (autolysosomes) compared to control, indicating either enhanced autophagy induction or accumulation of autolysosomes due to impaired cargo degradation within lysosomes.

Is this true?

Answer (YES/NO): NO